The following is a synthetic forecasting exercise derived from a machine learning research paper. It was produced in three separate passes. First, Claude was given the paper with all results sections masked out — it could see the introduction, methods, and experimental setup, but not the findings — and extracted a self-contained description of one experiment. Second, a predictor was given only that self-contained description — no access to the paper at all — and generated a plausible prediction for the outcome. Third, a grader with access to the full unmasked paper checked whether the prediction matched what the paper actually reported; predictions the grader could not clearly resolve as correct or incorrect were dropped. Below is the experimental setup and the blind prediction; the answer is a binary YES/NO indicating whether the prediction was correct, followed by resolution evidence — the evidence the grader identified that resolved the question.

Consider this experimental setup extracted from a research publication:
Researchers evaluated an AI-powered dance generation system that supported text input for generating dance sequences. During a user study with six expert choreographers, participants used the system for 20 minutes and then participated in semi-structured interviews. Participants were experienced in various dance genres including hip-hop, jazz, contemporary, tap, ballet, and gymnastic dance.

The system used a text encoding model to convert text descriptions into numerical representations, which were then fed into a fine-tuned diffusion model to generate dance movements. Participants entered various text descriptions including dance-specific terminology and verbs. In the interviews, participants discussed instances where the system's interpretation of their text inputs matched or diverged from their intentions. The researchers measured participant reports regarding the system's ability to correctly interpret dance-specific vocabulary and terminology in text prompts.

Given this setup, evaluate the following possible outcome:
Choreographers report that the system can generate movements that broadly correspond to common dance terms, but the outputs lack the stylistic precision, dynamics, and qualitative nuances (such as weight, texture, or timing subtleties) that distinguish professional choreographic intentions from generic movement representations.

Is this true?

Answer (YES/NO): YES